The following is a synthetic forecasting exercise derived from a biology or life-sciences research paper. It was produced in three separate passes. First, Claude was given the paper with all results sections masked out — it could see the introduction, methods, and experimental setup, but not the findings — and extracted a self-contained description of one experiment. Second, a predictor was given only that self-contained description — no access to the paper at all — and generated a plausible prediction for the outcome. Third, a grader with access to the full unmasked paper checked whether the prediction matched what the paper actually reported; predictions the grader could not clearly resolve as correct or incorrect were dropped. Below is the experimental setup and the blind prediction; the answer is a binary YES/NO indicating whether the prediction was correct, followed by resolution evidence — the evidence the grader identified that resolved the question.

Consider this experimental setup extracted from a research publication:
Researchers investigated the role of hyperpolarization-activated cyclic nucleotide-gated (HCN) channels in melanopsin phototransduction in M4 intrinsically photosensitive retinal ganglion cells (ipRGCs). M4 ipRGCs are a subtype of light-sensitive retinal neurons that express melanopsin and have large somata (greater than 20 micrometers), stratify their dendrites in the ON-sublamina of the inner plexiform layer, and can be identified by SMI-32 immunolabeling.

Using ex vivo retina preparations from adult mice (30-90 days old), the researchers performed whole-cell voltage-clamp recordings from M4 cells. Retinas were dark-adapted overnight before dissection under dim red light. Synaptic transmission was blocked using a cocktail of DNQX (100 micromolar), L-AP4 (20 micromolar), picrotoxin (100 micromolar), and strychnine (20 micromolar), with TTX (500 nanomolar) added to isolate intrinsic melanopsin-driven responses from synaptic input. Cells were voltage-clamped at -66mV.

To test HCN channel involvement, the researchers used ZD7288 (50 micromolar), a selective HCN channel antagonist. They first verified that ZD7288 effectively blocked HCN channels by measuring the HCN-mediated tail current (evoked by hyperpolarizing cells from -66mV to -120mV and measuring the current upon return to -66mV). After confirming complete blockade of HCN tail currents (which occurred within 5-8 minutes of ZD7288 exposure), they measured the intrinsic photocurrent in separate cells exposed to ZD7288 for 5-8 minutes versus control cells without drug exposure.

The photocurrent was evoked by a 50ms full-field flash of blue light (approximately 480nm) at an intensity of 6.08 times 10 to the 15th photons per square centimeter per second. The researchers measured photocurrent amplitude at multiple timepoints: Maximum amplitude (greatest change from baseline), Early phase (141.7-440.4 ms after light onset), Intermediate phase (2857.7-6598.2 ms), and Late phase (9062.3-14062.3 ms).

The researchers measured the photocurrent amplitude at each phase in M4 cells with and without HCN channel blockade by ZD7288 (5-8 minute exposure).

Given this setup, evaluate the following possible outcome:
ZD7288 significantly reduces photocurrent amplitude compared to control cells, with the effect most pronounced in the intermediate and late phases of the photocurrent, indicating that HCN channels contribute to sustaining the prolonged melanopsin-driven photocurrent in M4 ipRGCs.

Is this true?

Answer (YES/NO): NO